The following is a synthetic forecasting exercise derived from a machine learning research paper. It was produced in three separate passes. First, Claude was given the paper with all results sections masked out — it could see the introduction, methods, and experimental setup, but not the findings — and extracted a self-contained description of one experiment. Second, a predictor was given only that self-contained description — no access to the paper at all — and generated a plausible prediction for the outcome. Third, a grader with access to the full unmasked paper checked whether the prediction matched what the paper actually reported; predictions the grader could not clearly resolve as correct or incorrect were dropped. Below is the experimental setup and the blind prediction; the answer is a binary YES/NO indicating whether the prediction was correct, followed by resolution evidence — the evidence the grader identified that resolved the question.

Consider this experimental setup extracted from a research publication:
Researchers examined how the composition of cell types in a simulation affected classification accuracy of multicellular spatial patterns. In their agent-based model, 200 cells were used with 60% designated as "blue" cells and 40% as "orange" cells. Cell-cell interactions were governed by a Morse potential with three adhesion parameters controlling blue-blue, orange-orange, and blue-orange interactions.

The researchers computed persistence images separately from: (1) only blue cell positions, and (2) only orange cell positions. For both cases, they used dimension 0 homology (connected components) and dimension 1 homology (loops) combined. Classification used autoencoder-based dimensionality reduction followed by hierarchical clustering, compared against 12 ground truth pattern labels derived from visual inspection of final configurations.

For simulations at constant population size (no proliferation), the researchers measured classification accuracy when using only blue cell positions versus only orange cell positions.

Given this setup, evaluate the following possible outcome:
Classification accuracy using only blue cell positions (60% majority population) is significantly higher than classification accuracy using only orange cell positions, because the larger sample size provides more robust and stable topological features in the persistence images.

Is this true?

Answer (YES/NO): YES